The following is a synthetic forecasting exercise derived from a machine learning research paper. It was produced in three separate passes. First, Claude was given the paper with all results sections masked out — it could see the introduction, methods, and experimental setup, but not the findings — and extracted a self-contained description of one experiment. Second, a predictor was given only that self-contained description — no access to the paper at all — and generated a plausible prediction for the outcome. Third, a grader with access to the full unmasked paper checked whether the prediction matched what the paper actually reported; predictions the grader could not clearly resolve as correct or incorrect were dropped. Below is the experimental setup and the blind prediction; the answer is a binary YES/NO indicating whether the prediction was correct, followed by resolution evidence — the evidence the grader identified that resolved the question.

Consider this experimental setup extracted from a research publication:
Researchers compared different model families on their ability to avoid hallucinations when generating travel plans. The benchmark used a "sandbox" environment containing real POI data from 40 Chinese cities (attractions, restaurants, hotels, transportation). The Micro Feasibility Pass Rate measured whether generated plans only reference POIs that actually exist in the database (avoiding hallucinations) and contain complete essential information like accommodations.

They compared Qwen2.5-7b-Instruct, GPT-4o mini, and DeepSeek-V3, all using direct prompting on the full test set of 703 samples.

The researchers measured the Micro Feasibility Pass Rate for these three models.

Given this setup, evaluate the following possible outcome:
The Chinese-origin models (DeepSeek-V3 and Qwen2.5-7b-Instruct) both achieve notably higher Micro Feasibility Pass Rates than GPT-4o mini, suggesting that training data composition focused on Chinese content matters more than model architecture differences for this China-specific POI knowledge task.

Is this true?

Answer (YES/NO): NO